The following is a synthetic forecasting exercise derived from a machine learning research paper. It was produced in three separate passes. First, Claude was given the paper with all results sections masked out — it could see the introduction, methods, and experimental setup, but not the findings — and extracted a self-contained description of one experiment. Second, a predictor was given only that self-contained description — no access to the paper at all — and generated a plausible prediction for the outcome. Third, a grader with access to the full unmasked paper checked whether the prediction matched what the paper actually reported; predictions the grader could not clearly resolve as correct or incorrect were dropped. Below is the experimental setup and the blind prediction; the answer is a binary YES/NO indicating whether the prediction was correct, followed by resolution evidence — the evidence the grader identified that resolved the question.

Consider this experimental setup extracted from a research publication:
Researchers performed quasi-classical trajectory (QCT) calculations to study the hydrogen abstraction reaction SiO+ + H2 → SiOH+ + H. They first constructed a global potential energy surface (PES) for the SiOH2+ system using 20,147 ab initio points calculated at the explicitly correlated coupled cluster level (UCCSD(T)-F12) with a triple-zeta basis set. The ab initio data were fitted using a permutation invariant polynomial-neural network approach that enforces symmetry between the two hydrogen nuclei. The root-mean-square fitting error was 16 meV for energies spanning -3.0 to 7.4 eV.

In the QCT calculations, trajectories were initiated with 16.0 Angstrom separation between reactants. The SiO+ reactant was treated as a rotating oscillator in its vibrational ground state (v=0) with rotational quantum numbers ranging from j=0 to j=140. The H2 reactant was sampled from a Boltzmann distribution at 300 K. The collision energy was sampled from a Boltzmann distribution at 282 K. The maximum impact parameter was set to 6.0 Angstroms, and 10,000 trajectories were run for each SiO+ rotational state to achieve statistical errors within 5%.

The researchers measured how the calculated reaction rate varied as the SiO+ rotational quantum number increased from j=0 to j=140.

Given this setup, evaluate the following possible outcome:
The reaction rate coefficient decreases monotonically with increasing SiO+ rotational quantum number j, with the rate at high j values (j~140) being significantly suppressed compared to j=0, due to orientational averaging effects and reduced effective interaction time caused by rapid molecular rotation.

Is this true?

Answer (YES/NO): NO